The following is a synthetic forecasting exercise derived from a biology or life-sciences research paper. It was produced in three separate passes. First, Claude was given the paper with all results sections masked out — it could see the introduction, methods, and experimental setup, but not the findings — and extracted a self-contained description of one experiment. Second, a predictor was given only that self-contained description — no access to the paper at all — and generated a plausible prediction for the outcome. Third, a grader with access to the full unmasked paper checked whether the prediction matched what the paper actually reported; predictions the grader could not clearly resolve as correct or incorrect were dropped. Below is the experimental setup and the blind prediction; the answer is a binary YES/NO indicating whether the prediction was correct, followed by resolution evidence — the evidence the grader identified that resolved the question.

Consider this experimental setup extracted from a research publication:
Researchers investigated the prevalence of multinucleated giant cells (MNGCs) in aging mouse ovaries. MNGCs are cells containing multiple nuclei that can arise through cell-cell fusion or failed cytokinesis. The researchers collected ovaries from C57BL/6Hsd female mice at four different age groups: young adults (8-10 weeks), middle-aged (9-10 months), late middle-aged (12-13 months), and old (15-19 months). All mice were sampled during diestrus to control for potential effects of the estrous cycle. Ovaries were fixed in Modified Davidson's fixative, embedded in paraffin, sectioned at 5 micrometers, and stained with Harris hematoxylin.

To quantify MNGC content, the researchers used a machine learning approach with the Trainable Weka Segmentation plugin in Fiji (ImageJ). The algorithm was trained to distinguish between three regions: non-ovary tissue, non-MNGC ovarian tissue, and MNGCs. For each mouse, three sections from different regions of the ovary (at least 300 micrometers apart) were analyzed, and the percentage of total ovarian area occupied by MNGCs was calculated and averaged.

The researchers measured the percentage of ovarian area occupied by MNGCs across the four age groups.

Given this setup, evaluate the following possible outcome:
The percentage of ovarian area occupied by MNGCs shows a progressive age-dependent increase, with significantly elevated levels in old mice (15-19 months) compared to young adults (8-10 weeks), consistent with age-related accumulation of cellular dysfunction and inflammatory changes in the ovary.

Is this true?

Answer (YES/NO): YES